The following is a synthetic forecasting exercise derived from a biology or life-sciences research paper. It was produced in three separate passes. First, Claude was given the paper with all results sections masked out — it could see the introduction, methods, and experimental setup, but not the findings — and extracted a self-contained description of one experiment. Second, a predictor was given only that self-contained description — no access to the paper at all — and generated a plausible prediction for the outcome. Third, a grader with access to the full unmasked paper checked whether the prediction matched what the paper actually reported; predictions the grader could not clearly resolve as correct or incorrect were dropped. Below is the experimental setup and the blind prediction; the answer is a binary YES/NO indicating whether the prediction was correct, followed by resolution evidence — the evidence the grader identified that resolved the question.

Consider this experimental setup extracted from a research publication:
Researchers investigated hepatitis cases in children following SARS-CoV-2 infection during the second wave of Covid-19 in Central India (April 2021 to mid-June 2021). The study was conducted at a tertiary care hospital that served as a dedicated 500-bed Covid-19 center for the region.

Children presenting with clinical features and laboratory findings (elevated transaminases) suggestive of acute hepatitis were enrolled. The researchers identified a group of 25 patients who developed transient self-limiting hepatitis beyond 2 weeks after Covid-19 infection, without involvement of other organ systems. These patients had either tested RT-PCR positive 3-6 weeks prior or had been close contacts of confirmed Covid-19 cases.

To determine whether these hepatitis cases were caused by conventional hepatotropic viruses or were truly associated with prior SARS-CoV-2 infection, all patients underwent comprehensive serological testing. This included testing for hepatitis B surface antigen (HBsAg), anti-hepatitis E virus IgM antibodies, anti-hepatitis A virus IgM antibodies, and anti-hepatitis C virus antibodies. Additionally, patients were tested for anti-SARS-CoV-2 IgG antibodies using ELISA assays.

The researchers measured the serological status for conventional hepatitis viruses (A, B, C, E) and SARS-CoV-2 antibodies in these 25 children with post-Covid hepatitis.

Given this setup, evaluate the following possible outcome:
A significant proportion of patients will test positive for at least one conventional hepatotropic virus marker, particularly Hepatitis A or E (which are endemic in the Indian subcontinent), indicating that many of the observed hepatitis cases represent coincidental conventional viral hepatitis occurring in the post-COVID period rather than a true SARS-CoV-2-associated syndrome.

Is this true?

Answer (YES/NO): NO